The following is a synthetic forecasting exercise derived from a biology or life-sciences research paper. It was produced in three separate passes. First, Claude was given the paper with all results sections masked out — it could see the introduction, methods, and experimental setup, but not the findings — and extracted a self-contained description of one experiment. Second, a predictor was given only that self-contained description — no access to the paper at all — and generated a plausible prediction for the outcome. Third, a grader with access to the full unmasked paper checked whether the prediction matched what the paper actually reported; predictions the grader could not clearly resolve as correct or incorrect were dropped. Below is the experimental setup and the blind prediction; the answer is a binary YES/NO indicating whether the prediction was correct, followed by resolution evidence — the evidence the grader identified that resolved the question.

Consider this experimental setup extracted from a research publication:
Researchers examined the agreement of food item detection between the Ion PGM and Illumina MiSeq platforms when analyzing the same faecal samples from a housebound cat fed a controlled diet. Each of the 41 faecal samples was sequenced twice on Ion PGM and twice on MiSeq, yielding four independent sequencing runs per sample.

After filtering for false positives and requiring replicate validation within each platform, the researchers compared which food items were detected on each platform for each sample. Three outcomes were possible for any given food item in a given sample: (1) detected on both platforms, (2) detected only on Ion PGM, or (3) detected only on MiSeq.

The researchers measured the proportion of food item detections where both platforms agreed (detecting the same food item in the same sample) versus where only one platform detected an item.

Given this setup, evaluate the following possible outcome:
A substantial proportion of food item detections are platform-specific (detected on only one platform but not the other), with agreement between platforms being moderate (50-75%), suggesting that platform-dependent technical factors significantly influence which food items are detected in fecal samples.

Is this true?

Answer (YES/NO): YES